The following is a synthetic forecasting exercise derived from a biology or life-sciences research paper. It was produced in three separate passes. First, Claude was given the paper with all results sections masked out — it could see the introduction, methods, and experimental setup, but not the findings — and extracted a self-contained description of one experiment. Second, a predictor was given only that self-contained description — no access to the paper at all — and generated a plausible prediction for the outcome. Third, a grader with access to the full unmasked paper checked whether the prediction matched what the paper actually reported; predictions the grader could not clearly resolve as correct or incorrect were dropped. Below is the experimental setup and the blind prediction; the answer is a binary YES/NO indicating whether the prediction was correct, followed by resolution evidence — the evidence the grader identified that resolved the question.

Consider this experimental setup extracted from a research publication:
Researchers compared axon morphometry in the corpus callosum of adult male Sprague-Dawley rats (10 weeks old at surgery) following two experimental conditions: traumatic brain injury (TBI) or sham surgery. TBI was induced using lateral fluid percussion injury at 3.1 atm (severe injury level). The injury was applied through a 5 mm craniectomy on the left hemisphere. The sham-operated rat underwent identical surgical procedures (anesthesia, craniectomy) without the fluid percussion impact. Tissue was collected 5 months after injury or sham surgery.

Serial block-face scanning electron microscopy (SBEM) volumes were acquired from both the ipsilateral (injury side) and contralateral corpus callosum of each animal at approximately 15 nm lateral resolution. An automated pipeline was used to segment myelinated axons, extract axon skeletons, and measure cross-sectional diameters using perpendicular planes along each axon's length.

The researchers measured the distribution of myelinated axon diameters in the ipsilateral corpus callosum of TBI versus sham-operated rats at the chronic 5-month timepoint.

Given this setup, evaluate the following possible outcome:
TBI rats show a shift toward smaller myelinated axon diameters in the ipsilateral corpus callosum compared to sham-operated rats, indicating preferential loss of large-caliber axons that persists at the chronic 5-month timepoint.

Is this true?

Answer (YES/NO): NO